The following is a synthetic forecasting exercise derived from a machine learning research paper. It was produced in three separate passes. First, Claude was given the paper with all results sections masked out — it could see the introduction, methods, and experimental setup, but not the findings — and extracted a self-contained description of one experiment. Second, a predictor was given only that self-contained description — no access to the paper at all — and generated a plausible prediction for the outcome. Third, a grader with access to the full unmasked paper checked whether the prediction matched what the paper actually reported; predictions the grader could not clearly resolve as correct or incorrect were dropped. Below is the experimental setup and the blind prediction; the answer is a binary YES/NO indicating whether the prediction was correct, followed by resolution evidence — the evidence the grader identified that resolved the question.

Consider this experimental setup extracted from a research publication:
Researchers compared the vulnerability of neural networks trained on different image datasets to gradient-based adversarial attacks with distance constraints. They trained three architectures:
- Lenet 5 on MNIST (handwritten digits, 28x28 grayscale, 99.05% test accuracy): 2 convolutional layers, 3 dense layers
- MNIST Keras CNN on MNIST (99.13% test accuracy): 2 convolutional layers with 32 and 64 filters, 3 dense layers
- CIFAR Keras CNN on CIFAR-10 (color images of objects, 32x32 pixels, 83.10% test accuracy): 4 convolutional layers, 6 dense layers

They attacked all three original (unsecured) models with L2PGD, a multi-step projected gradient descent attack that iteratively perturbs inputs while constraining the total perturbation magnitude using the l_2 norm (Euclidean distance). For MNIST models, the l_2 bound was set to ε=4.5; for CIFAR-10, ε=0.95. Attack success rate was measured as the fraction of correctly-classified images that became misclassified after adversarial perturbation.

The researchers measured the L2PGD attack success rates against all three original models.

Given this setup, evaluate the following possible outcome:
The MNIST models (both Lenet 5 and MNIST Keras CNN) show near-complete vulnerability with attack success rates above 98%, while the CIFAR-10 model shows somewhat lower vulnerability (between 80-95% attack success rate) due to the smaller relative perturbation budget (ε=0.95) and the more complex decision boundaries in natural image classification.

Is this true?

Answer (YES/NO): NO